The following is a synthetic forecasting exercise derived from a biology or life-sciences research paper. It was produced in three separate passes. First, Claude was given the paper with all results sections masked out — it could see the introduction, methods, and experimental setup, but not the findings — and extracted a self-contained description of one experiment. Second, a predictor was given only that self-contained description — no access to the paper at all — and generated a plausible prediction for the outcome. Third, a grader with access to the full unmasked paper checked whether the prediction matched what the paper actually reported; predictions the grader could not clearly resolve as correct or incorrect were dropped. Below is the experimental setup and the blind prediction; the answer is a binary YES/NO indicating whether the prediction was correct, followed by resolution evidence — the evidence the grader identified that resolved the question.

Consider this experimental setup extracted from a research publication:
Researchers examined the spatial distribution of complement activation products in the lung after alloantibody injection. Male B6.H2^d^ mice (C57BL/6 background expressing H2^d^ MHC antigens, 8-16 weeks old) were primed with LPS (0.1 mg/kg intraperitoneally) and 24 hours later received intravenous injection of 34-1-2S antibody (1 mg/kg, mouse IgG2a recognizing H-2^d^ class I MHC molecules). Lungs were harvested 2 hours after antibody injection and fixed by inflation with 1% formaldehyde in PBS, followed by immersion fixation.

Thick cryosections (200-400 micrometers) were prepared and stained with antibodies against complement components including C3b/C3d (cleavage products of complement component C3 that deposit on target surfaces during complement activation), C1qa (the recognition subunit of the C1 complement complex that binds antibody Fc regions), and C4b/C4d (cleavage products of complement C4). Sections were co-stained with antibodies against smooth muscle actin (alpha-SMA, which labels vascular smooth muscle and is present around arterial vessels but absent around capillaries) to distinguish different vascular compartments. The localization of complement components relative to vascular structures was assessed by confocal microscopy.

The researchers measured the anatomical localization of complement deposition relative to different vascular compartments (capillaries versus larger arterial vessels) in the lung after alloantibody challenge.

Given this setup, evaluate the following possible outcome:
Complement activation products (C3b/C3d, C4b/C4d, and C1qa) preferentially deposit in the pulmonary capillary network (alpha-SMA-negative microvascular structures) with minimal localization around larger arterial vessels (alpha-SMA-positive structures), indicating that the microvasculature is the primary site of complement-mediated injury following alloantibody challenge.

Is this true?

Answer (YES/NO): NO